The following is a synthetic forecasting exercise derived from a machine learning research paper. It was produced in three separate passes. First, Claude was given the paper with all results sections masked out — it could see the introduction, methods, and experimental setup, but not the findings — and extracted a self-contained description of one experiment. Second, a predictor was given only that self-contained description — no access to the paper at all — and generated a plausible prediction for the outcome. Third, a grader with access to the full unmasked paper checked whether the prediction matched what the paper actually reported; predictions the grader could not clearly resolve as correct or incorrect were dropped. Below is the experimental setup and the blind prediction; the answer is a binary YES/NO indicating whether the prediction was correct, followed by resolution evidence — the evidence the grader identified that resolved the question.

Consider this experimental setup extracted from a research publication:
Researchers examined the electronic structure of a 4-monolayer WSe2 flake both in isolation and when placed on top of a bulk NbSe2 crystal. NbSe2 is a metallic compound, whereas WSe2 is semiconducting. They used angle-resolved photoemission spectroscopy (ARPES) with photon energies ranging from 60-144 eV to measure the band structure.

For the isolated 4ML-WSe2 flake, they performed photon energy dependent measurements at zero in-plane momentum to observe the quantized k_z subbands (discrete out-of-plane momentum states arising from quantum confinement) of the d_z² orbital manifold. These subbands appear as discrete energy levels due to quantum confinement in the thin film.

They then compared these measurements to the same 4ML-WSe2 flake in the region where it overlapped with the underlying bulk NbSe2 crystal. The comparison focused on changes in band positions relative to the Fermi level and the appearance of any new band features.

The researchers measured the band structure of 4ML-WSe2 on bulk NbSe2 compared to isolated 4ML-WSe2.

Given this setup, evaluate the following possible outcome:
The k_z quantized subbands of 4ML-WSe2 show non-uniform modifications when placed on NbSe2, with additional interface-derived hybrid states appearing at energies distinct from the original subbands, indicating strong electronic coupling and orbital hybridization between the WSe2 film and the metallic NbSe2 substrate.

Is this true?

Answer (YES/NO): YES